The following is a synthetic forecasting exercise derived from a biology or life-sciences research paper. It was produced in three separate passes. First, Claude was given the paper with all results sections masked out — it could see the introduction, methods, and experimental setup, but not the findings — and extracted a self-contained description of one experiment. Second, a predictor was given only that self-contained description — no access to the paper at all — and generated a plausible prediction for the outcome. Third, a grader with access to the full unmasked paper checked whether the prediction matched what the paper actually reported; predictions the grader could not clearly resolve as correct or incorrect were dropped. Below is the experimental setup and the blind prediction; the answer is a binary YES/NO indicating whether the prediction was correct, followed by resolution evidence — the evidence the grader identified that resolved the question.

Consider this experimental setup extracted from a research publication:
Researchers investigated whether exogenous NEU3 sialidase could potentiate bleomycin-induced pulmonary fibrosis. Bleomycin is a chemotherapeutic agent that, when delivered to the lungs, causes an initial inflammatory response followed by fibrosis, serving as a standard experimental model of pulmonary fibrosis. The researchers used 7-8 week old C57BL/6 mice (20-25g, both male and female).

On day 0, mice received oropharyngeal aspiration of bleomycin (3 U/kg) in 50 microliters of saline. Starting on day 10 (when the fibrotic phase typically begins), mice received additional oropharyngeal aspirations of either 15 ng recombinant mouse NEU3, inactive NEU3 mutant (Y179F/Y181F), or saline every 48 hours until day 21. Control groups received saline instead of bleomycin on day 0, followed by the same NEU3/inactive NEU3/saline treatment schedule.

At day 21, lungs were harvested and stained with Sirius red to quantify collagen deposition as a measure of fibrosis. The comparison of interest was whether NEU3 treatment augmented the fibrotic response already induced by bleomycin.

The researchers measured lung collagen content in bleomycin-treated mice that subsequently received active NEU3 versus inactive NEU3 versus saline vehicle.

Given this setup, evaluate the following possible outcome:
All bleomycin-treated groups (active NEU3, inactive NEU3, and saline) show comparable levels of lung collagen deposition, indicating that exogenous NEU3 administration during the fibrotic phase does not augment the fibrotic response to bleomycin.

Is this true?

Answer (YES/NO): NO